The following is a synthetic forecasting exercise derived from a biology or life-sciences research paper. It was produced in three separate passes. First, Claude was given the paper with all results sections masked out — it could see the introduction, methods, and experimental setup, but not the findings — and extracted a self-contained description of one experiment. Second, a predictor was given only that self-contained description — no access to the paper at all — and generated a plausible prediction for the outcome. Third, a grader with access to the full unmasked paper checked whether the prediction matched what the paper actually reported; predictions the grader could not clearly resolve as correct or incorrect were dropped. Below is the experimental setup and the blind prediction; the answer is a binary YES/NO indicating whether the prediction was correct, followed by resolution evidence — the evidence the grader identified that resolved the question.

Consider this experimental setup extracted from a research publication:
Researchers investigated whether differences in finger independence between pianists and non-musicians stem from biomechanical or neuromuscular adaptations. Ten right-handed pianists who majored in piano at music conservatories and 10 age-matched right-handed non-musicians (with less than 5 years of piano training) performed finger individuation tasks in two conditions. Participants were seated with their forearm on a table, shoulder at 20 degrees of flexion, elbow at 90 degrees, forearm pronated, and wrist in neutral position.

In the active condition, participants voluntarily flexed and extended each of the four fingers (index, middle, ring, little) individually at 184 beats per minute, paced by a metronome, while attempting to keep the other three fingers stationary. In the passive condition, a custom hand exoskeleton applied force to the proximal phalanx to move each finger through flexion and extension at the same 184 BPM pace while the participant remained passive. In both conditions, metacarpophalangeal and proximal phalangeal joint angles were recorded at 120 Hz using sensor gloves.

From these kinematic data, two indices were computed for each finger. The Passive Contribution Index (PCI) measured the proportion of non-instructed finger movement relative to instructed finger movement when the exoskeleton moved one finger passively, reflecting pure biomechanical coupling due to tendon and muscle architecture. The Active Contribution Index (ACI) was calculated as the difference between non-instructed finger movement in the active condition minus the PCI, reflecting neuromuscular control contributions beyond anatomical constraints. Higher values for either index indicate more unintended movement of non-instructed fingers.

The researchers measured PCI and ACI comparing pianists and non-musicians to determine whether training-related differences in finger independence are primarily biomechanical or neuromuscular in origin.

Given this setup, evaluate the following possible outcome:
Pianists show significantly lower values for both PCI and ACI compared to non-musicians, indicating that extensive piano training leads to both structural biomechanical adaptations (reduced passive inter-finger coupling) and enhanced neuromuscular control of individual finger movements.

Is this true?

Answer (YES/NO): NO